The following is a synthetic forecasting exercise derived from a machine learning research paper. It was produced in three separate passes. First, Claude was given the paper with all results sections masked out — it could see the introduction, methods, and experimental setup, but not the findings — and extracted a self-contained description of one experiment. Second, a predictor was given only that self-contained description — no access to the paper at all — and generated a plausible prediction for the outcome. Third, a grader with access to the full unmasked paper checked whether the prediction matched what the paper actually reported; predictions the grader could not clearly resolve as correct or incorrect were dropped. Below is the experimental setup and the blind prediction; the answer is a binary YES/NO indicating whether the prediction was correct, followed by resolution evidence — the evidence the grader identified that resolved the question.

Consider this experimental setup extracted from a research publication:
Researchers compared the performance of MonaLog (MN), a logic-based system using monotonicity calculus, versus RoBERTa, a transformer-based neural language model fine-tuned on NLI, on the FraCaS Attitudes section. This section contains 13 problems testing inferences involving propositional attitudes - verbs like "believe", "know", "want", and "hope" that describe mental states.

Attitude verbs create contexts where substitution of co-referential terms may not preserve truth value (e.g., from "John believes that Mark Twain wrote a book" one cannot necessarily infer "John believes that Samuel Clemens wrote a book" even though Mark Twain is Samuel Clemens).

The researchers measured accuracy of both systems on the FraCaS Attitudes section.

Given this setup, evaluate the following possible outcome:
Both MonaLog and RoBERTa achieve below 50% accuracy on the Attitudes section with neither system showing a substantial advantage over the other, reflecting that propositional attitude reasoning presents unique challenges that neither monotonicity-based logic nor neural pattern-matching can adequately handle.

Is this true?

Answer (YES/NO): NO